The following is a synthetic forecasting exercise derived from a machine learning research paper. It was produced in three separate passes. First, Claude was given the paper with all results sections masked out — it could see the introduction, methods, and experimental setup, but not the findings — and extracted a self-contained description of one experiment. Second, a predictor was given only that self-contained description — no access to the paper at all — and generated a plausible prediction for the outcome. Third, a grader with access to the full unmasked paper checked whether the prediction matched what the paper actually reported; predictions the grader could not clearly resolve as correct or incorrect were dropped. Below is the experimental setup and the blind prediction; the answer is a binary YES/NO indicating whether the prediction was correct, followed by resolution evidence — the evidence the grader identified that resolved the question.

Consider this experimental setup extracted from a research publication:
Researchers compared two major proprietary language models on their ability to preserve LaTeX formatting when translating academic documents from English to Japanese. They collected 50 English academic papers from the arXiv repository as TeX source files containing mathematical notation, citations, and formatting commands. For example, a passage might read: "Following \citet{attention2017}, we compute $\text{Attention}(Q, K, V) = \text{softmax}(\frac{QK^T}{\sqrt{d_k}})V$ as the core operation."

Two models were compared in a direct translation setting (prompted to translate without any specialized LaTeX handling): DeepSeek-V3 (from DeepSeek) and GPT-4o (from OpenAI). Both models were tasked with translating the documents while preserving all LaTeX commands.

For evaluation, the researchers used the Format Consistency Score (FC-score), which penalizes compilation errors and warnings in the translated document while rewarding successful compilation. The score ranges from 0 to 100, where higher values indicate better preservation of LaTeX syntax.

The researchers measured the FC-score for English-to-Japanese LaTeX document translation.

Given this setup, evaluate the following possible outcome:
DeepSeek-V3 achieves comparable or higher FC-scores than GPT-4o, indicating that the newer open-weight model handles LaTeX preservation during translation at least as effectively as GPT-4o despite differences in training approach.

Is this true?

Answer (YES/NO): YES